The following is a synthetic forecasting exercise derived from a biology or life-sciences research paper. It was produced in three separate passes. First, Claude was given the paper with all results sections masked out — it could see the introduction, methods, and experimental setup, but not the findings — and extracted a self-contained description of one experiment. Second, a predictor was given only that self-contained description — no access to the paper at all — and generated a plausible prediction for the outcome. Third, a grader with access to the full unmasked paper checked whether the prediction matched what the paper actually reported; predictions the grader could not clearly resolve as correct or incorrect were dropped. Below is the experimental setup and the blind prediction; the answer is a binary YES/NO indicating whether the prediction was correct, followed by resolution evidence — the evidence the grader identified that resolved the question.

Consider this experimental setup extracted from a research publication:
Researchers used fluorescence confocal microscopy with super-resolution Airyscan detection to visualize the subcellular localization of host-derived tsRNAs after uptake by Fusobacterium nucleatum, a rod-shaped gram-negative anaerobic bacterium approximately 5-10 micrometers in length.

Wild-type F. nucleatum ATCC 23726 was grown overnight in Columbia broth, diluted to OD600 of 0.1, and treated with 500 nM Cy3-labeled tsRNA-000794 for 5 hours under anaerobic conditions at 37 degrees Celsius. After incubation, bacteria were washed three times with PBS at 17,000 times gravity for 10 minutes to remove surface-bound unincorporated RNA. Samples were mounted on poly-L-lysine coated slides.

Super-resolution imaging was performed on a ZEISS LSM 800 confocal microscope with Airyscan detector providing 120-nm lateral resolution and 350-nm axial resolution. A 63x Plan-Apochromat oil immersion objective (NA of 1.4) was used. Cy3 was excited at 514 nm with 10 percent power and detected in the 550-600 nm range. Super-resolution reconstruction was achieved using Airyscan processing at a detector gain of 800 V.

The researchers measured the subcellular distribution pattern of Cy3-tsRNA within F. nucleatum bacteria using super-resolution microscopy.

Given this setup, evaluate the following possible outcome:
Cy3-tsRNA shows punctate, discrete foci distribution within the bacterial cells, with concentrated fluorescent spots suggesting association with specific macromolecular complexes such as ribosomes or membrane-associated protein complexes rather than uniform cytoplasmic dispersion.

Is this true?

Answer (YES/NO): YES